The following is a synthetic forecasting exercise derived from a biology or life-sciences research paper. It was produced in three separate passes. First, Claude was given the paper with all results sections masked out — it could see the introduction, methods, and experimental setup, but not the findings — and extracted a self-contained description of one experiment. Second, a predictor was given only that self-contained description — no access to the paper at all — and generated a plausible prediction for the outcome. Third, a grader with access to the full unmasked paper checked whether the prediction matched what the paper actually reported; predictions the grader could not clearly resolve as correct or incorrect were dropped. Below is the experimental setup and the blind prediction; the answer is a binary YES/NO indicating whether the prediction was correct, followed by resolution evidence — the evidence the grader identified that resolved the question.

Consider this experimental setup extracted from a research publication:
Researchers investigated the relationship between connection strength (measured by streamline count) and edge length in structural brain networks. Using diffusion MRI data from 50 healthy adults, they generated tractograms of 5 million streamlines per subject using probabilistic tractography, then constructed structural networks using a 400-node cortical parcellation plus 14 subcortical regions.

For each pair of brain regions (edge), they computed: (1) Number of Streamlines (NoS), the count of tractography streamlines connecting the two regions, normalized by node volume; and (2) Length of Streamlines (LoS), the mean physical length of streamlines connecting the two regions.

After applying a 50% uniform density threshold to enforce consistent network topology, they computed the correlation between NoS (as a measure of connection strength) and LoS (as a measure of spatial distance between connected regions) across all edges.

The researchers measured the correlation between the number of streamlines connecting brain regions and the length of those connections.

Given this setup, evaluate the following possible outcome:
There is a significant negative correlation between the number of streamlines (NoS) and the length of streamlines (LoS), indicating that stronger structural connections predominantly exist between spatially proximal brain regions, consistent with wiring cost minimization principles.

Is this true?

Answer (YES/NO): YES